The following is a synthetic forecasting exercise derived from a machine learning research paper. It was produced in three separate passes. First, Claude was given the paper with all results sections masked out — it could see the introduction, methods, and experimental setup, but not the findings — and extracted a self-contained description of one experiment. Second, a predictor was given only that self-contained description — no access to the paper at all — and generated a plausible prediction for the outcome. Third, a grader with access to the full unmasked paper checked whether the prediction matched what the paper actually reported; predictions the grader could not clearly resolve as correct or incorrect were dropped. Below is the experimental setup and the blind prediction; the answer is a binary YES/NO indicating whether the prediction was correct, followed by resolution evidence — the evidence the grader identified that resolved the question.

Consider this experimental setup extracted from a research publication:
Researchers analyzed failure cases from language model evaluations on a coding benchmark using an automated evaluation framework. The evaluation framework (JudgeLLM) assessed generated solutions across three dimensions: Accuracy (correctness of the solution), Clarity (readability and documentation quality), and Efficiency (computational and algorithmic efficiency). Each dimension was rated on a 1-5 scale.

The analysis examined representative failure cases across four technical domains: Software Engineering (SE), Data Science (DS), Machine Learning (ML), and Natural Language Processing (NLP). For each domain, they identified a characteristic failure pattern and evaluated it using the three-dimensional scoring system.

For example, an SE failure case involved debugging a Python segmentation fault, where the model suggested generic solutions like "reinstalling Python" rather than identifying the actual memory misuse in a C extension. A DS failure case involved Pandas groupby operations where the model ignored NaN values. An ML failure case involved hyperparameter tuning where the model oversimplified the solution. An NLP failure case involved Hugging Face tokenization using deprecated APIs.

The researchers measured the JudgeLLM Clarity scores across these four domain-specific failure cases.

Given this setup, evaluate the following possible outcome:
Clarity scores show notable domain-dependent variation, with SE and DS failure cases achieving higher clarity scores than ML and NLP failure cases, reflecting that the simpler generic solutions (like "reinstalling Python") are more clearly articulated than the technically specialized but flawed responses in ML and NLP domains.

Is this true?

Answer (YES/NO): NO